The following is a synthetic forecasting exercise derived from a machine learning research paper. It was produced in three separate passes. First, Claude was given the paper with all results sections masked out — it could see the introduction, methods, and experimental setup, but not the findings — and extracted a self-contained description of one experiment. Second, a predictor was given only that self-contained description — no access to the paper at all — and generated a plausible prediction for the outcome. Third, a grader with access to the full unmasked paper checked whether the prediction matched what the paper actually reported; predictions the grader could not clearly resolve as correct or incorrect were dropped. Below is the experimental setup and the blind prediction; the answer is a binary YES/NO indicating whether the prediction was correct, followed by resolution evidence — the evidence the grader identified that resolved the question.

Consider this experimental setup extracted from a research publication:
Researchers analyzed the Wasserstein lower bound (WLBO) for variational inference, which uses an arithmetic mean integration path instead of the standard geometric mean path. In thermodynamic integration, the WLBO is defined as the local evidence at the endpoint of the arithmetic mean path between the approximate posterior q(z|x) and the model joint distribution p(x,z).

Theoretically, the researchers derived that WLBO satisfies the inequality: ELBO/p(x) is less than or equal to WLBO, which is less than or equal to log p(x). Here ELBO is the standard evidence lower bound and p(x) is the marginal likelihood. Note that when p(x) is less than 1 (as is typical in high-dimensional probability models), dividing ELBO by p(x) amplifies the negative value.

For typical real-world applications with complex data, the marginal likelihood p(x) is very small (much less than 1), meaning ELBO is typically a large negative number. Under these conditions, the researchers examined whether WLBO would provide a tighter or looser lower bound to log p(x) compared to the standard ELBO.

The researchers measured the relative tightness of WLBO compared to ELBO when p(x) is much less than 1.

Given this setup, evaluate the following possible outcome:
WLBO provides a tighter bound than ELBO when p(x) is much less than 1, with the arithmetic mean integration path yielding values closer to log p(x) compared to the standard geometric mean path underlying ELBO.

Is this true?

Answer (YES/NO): NO